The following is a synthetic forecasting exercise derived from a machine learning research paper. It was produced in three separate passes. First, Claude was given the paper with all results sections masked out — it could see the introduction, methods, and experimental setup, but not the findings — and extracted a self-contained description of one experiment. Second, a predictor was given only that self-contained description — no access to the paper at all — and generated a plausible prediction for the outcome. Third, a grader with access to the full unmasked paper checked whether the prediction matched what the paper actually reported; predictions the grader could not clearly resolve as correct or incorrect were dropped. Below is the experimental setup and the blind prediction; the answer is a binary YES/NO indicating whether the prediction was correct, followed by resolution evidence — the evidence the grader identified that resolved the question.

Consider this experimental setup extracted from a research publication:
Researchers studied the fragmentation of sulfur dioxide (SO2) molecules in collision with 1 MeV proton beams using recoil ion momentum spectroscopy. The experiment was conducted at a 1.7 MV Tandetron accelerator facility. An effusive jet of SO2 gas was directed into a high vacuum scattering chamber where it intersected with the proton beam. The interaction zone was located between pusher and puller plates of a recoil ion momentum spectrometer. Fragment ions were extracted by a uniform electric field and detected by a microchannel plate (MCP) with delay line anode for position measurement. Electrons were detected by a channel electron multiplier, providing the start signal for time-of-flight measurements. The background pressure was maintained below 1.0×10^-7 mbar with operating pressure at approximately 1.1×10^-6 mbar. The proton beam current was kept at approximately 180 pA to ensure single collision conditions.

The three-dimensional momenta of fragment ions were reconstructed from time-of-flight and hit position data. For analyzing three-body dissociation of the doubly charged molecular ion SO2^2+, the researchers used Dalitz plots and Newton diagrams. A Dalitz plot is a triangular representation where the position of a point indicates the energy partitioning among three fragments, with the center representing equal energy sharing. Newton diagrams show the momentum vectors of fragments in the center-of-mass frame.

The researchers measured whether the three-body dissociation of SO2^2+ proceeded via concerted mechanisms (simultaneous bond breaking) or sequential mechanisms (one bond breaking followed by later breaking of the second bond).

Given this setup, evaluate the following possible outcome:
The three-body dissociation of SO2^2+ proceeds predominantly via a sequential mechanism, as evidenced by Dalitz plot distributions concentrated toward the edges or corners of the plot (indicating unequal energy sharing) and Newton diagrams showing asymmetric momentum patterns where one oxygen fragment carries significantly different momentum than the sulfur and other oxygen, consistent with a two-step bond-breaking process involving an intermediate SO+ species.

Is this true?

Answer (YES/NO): NO